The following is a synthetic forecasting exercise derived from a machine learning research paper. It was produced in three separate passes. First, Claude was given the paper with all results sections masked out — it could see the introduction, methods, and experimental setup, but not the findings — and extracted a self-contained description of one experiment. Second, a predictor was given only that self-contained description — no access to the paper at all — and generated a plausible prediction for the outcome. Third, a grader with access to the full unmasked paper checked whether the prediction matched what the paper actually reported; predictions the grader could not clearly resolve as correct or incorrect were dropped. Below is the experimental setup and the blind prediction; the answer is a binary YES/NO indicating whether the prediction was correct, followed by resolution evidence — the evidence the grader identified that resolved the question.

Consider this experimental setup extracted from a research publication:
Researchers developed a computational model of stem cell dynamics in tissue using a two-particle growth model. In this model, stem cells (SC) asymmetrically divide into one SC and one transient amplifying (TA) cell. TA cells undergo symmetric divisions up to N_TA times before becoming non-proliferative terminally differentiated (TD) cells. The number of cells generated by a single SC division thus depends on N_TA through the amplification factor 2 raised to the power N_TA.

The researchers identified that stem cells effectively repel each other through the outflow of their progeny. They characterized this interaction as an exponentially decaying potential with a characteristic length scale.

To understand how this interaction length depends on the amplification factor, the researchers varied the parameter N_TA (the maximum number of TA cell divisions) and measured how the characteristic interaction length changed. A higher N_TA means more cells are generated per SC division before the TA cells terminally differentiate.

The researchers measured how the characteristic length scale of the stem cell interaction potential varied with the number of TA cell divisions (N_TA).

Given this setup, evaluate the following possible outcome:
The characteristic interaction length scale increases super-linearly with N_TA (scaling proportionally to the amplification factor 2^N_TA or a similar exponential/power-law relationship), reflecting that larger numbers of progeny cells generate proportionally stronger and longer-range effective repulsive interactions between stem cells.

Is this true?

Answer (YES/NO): YES